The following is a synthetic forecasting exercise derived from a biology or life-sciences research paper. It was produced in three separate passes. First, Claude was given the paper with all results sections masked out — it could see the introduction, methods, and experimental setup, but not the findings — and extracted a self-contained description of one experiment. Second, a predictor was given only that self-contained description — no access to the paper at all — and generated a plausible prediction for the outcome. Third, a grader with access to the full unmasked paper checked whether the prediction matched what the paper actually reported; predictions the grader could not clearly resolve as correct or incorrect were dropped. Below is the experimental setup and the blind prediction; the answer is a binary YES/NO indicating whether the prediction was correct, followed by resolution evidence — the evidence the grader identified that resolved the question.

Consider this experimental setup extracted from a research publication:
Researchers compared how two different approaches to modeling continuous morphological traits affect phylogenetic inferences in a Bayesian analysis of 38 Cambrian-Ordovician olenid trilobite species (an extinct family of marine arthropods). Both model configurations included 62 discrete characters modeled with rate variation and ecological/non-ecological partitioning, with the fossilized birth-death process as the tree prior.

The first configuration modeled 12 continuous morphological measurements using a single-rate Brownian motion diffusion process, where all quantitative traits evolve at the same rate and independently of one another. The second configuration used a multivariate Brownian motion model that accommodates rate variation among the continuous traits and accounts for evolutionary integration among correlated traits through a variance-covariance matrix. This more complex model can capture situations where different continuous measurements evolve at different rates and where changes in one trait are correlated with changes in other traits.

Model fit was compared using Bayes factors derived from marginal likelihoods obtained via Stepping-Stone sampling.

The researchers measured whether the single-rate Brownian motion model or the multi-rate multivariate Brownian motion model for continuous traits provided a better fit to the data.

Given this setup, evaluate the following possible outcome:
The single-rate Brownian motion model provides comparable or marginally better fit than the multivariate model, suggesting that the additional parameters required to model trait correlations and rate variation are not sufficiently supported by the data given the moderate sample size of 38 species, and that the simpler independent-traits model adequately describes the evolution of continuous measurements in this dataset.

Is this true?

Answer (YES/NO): NO